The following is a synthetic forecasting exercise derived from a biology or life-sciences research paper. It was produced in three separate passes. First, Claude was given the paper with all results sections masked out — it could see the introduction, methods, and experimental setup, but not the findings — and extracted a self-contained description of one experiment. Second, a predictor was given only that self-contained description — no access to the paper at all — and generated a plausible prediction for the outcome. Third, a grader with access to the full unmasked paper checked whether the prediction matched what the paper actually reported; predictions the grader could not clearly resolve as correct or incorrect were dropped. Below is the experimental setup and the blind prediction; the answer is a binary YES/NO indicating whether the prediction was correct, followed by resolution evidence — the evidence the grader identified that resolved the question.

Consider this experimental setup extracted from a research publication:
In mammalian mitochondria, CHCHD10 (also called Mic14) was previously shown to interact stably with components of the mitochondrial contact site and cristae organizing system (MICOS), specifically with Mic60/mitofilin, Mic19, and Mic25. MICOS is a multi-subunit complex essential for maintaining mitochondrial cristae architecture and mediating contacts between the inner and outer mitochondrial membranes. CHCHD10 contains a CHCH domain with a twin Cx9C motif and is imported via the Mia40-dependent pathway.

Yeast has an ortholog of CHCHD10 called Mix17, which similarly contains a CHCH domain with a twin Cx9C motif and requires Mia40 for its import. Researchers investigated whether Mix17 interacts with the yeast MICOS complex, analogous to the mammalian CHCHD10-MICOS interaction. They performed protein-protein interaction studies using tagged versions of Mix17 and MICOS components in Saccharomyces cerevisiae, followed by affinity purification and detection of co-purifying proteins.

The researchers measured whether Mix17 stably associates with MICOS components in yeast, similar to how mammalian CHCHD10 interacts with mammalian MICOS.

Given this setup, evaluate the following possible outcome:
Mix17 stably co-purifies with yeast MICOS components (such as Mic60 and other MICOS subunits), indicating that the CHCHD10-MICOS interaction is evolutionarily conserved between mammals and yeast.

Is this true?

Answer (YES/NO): NO